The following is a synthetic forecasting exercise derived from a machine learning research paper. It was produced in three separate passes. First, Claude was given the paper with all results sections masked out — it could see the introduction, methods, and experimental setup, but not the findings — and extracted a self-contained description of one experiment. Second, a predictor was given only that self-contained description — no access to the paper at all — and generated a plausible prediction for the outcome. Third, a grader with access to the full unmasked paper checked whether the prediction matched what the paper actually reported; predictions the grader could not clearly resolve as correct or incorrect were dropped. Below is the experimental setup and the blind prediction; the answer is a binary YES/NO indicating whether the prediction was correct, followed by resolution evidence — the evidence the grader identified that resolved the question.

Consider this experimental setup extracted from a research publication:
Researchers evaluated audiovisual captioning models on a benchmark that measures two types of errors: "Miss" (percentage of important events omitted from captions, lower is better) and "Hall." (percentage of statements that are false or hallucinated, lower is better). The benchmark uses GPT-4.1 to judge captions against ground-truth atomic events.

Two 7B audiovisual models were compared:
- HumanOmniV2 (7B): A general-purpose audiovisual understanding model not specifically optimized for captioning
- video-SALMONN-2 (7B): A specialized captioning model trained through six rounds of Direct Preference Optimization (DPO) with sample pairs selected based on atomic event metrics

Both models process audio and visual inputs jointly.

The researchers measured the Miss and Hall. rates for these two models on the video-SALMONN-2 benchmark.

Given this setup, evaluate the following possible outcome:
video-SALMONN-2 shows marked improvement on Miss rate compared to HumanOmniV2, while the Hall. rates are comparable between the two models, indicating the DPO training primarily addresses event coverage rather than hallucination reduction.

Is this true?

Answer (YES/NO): NO